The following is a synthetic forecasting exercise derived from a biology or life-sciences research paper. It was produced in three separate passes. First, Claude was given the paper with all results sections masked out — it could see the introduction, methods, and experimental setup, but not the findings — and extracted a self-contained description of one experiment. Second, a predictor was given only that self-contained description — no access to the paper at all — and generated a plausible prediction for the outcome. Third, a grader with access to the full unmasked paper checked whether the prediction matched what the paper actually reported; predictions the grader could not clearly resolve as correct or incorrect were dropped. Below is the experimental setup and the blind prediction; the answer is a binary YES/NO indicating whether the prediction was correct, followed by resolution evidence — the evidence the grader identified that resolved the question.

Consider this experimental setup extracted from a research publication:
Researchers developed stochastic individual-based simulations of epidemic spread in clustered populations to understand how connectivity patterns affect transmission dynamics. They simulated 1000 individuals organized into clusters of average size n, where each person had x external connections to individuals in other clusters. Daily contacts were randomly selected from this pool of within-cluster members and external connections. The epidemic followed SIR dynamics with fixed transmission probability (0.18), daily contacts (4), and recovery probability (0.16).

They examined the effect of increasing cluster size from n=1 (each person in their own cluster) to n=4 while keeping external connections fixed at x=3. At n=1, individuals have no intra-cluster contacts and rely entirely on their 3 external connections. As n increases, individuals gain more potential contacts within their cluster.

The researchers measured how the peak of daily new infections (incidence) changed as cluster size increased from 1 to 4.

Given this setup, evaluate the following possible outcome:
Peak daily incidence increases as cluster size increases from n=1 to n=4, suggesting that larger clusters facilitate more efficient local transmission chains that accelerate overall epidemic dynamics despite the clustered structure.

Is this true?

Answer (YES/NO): YES